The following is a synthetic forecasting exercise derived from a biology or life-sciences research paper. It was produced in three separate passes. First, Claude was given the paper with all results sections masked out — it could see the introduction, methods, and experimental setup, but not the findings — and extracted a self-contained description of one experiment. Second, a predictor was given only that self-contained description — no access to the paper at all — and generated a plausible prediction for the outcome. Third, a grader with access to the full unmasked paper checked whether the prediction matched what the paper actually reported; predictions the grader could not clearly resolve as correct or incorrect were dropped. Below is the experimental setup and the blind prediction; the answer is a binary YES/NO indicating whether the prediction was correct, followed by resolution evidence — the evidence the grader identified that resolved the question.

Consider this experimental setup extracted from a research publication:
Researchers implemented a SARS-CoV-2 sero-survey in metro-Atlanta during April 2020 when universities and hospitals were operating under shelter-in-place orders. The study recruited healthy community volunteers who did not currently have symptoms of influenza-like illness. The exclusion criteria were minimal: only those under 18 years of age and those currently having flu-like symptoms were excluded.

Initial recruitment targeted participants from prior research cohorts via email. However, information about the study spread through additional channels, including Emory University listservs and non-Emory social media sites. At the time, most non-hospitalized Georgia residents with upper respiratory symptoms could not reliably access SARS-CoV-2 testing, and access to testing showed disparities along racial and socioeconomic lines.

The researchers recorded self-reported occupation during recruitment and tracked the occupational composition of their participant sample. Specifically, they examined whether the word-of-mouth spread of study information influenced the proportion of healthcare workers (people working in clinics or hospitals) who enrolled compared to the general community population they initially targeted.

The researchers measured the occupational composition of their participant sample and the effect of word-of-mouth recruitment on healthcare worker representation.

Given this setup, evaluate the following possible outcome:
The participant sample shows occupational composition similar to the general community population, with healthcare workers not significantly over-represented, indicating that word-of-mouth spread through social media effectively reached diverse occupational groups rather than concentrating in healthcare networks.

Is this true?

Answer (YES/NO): NO